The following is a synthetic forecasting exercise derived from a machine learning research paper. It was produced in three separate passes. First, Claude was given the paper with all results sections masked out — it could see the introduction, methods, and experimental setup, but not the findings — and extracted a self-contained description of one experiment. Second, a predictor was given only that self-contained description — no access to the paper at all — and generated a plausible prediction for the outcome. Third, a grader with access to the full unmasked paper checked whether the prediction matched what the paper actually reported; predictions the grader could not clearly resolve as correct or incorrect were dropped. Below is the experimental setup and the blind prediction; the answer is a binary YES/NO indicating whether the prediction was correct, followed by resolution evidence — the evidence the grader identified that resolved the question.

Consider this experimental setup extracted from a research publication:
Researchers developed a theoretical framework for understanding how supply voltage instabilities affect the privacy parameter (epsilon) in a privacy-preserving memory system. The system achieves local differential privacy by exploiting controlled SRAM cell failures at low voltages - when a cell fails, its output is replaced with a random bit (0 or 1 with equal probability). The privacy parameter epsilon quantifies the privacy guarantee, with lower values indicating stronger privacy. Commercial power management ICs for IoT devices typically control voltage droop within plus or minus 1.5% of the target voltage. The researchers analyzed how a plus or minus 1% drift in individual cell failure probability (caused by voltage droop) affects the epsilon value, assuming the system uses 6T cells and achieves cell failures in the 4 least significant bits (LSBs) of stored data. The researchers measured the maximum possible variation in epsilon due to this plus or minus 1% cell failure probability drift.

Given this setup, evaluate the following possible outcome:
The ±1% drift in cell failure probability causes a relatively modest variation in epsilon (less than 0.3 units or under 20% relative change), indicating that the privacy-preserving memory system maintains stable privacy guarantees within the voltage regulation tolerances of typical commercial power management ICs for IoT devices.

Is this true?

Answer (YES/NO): YES